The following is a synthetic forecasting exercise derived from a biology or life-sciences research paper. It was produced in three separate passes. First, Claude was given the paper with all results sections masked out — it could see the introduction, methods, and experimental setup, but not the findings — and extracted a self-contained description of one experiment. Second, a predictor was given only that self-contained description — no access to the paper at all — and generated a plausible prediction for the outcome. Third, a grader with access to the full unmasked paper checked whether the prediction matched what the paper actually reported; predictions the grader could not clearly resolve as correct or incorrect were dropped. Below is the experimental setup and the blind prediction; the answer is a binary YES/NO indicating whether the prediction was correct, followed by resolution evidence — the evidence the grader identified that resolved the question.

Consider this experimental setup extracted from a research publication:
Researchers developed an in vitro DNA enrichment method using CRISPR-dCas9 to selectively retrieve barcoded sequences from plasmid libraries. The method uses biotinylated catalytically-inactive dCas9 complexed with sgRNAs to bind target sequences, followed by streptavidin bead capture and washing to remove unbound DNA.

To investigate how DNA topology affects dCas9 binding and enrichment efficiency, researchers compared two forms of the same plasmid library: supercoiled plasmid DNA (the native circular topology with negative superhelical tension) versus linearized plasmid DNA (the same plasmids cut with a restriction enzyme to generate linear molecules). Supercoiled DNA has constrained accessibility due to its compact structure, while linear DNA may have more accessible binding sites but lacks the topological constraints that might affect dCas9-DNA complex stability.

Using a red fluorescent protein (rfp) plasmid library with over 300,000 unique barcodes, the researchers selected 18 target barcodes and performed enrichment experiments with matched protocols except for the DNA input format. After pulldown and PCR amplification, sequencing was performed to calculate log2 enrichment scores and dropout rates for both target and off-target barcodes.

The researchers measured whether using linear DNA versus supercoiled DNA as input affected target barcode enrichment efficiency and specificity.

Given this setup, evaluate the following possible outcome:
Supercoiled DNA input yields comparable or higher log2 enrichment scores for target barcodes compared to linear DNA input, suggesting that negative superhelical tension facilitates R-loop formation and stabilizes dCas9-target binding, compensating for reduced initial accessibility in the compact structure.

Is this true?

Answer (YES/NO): NO